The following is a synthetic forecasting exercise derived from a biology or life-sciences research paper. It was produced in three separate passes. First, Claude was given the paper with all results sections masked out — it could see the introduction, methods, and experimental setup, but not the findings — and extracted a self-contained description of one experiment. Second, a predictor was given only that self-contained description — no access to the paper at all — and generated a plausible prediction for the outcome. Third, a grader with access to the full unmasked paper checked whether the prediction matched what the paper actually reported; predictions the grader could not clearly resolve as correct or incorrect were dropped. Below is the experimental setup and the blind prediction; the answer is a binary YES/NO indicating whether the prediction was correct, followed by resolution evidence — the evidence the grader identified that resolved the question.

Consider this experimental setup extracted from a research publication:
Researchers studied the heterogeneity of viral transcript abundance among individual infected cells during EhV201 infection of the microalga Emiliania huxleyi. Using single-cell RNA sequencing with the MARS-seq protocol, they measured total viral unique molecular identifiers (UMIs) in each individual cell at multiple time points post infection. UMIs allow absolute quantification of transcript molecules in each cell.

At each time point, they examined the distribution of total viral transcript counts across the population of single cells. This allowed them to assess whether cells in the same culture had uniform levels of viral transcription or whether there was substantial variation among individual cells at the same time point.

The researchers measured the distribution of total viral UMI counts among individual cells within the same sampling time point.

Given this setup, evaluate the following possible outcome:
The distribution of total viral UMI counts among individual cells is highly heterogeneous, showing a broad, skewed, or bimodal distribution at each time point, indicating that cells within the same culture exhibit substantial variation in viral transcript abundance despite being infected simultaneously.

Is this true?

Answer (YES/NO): YES